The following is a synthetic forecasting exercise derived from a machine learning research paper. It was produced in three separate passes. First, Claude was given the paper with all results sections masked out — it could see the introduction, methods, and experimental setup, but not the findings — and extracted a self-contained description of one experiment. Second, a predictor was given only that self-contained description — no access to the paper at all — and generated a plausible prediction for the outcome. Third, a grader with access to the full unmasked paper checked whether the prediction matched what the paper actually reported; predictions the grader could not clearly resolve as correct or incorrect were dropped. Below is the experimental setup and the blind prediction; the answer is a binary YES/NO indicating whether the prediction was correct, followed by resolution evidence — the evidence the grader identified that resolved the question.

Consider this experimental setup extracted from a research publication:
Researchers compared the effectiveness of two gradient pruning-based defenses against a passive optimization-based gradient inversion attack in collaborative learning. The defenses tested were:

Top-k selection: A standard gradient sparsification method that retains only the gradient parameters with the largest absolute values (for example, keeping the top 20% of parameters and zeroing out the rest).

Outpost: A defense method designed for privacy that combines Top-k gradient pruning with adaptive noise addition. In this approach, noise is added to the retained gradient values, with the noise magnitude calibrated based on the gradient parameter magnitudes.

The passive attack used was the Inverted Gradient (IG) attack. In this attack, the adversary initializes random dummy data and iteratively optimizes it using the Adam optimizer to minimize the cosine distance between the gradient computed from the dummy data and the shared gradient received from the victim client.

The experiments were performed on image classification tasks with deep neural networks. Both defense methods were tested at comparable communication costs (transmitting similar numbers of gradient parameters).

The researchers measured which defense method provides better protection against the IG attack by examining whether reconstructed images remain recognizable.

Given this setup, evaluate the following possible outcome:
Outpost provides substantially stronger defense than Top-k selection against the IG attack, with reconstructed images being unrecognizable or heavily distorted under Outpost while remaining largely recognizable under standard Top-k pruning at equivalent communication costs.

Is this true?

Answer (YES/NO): NO